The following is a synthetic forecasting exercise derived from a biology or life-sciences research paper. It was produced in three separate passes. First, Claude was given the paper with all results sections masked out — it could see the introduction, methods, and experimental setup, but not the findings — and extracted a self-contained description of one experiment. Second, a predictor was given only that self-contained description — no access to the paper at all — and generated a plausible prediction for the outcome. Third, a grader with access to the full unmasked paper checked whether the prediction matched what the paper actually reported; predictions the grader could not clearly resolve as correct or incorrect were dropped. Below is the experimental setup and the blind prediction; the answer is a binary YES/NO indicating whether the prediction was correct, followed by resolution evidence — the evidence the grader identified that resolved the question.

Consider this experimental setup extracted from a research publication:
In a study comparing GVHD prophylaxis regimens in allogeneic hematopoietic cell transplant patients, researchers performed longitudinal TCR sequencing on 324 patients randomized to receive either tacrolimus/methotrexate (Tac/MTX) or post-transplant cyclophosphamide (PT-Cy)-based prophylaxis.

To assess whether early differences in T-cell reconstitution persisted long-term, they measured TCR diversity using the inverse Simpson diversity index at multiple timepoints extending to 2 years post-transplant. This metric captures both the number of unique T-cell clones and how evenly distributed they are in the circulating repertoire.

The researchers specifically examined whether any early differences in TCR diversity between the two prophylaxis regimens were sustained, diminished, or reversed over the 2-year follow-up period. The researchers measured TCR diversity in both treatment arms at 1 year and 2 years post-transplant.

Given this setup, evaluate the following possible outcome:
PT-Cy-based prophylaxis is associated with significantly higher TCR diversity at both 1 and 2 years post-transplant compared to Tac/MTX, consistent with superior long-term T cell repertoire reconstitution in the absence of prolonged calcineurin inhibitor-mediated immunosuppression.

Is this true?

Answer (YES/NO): NO